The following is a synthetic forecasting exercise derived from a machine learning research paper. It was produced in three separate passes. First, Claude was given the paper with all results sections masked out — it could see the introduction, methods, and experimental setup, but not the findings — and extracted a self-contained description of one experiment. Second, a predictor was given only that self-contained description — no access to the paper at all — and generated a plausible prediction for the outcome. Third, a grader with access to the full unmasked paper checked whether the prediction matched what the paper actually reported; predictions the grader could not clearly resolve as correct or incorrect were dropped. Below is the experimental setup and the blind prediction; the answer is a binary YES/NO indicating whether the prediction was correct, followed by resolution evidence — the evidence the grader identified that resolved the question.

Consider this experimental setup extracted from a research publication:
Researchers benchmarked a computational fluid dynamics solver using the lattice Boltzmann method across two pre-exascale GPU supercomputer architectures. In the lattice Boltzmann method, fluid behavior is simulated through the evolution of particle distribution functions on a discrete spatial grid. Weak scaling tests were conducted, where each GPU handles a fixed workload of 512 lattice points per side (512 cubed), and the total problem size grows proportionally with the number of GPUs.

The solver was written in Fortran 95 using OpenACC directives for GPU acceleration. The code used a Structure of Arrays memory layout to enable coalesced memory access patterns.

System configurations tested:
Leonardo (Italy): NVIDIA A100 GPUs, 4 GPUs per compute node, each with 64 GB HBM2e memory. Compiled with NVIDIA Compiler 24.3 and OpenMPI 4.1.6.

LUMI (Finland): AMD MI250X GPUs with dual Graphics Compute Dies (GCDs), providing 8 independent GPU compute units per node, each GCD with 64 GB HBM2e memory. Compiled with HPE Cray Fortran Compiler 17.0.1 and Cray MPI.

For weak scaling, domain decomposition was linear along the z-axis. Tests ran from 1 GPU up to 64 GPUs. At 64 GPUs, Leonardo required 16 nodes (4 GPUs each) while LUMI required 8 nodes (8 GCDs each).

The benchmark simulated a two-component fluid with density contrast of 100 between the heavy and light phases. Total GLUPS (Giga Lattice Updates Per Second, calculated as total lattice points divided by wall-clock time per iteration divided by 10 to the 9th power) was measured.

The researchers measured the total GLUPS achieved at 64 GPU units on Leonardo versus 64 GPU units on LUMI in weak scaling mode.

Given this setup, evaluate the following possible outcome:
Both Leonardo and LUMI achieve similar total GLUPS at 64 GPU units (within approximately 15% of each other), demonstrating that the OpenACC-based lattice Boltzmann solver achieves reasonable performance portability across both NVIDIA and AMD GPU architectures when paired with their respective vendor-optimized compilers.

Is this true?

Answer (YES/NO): NO